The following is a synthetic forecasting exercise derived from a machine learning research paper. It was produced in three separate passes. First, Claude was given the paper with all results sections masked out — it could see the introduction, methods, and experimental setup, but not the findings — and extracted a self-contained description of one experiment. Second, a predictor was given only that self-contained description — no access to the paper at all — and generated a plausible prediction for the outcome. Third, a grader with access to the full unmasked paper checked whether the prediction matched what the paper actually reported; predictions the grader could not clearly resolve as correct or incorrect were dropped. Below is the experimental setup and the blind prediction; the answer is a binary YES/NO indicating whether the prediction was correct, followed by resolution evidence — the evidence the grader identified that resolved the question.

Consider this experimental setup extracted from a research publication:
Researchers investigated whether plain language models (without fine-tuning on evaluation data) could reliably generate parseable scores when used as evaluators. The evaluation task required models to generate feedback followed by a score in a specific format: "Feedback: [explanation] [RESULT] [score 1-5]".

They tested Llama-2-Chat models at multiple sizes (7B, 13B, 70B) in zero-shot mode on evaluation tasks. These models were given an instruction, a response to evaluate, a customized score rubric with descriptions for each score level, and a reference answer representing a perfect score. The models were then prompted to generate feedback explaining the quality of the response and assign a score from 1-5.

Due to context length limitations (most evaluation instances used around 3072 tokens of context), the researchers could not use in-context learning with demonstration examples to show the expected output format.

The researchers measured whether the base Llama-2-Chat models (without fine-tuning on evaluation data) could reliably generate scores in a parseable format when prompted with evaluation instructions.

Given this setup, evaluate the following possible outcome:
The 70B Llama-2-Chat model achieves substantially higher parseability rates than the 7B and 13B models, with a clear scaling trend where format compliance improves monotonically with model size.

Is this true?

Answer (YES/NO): NO